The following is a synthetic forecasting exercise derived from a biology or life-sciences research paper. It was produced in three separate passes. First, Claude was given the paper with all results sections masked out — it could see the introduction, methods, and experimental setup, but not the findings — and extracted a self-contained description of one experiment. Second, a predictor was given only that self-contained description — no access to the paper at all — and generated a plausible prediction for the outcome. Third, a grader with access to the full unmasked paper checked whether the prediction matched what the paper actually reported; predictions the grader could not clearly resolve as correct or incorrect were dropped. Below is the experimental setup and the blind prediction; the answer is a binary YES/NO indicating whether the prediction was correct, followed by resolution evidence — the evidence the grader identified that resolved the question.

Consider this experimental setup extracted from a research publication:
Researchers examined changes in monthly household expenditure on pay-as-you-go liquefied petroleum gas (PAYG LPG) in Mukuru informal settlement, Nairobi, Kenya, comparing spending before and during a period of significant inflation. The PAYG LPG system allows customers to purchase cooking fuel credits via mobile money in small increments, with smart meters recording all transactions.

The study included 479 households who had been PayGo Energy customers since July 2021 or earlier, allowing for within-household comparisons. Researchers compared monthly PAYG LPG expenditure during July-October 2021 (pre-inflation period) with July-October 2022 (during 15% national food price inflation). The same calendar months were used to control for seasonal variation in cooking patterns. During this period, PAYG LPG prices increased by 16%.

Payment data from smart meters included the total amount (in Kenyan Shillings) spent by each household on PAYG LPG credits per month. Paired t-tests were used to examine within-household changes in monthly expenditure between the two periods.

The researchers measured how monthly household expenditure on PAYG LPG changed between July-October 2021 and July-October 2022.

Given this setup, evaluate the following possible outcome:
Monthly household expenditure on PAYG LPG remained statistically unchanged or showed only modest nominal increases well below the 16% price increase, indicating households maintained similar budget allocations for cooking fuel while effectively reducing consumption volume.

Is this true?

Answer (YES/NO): NO